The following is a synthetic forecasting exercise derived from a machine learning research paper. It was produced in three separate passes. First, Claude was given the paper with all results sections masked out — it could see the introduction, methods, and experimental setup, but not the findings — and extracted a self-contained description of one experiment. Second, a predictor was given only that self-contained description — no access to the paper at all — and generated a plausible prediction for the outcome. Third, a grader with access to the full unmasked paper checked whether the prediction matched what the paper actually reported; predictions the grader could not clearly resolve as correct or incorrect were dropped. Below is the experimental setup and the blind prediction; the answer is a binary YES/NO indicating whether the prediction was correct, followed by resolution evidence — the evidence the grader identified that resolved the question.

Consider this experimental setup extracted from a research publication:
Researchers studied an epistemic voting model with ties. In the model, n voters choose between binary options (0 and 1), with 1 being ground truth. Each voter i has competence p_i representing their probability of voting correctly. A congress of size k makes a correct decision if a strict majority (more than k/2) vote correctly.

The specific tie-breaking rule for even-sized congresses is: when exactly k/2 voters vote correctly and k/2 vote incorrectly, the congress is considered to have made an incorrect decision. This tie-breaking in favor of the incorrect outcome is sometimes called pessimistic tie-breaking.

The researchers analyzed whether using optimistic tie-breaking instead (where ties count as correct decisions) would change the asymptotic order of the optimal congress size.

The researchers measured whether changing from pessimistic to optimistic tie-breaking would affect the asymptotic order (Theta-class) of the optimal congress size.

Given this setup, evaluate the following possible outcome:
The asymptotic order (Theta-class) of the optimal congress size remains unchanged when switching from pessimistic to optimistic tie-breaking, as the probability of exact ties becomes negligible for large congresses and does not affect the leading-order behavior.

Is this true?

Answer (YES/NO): YES